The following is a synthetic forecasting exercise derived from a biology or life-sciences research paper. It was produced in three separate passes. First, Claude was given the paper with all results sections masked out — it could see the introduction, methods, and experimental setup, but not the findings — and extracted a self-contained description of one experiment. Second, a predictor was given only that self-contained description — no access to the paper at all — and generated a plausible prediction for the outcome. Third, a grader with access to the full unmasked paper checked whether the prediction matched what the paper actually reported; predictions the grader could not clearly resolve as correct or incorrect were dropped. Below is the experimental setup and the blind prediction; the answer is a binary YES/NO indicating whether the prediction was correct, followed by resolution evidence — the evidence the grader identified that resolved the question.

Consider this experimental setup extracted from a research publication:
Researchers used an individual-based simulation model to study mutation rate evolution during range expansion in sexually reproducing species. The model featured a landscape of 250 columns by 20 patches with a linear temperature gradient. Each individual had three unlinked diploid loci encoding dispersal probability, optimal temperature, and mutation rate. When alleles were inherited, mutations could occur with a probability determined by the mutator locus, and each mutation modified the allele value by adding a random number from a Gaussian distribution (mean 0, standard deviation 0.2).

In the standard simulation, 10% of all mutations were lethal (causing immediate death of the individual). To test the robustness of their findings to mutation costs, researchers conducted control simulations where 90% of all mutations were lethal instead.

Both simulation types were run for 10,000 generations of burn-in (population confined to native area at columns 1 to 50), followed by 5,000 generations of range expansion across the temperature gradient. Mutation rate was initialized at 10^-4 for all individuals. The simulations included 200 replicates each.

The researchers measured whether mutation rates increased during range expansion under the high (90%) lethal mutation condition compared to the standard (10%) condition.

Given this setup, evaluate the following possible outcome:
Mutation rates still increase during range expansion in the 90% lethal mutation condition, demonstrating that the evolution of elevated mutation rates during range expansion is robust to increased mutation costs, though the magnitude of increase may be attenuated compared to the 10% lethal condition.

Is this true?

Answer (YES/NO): YES